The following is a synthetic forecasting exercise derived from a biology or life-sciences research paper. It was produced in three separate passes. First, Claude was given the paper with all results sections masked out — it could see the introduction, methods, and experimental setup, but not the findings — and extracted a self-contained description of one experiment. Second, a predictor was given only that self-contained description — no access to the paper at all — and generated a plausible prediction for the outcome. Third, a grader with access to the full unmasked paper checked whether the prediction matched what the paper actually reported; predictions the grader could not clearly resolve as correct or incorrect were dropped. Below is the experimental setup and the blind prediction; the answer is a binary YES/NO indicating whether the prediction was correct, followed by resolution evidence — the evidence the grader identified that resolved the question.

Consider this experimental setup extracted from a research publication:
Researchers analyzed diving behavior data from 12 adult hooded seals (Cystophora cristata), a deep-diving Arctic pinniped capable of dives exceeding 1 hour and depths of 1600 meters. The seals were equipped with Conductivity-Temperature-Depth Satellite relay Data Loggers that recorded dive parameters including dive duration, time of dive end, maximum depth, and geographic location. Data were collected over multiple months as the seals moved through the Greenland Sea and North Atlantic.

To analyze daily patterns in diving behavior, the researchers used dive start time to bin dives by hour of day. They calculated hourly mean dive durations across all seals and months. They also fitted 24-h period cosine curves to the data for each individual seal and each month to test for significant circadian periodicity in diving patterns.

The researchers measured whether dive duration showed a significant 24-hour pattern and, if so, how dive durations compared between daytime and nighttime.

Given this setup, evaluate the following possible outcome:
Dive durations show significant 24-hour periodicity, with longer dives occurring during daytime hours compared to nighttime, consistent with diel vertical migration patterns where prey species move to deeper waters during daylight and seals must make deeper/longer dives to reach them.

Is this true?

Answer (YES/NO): YES